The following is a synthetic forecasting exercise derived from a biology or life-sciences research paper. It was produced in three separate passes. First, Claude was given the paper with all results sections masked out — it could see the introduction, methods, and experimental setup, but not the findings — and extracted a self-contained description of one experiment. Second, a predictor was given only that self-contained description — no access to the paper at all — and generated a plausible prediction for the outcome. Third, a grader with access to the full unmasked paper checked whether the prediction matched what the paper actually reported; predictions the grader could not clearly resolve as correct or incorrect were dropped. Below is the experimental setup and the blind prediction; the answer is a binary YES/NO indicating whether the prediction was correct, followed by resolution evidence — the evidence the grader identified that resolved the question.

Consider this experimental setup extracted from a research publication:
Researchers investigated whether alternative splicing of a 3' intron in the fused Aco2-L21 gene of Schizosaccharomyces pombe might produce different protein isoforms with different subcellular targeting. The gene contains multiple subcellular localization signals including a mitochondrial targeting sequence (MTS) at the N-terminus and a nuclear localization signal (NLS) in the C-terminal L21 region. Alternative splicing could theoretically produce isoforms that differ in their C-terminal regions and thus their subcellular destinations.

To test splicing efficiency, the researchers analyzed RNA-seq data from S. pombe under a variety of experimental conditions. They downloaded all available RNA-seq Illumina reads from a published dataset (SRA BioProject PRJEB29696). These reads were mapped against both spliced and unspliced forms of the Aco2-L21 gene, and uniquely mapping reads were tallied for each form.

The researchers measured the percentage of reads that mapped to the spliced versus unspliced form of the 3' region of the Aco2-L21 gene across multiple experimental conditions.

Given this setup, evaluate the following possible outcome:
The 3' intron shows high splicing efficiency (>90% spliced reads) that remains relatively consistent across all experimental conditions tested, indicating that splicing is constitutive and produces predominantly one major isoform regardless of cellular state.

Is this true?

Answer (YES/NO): YES